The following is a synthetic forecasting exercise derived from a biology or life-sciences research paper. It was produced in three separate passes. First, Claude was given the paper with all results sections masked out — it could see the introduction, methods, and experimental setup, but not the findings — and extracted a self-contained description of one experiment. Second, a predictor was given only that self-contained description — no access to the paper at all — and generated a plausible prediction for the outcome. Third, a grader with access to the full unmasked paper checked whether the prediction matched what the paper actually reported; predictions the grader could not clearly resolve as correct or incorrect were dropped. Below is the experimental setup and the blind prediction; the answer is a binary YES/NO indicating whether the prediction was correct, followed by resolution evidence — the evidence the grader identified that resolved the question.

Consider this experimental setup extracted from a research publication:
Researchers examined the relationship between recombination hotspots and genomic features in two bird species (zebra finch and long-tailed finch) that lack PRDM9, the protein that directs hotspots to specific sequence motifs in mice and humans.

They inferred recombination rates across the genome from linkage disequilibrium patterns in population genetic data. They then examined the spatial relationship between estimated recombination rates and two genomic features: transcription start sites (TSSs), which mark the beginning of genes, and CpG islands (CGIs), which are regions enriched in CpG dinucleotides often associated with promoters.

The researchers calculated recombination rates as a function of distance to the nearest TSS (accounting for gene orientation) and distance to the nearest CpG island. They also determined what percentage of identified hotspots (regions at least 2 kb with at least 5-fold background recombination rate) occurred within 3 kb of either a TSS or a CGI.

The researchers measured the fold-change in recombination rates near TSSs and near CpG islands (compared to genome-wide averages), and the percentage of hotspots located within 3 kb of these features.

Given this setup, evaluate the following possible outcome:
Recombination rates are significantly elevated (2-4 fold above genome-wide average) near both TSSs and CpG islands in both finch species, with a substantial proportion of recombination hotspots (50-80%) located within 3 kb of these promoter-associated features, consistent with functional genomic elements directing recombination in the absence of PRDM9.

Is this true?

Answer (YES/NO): NO